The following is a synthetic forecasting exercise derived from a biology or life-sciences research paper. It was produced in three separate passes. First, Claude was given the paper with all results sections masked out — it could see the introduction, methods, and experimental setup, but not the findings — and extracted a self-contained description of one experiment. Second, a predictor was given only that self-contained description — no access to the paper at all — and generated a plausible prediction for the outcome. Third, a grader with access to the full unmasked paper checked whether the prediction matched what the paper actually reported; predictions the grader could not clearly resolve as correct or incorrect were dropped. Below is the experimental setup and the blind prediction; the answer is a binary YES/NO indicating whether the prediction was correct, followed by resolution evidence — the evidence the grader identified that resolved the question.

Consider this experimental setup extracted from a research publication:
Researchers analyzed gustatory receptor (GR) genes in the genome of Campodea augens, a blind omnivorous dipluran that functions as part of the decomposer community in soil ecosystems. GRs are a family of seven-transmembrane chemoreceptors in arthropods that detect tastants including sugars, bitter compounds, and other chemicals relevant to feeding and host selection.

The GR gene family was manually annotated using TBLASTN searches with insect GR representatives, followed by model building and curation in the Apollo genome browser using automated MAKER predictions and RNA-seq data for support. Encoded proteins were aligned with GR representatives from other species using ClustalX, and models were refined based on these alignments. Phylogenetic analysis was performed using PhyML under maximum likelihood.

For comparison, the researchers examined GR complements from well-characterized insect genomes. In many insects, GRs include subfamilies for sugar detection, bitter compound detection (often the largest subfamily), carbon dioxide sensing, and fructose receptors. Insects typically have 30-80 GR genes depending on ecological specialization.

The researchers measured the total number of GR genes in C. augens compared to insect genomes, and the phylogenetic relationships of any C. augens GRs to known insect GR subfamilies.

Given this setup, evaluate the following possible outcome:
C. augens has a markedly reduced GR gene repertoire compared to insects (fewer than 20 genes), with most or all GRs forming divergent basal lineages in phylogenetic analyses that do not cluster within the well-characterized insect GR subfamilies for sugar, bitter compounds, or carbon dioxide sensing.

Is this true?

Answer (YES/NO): NO